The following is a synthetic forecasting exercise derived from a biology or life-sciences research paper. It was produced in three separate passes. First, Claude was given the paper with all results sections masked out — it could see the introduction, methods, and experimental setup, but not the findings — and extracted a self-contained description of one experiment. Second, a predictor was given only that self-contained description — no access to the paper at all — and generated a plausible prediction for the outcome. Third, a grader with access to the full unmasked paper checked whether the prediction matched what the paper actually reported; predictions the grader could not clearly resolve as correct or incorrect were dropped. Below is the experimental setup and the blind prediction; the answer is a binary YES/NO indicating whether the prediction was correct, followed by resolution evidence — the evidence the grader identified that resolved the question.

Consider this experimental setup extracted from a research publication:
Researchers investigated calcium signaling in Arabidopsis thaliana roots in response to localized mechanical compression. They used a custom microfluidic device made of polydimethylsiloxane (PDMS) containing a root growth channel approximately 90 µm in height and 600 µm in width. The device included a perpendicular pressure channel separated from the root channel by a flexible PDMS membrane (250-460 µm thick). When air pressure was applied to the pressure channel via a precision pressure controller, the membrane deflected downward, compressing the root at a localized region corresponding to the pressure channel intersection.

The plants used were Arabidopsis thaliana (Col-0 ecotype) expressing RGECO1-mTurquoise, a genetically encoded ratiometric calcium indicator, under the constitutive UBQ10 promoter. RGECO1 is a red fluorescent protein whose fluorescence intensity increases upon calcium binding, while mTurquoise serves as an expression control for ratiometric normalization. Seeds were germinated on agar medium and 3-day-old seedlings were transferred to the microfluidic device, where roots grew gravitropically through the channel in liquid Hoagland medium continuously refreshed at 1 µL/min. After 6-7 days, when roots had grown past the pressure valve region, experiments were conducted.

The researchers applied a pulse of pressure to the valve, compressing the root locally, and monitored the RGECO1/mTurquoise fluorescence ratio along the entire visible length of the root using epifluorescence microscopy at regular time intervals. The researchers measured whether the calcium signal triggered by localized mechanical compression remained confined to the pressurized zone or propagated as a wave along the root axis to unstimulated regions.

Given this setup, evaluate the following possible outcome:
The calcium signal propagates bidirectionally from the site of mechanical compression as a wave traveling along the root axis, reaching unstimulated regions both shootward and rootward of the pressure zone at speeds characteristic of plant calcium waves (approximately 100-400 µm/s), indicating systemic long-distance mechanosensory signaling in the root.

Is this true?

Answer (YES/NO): NO